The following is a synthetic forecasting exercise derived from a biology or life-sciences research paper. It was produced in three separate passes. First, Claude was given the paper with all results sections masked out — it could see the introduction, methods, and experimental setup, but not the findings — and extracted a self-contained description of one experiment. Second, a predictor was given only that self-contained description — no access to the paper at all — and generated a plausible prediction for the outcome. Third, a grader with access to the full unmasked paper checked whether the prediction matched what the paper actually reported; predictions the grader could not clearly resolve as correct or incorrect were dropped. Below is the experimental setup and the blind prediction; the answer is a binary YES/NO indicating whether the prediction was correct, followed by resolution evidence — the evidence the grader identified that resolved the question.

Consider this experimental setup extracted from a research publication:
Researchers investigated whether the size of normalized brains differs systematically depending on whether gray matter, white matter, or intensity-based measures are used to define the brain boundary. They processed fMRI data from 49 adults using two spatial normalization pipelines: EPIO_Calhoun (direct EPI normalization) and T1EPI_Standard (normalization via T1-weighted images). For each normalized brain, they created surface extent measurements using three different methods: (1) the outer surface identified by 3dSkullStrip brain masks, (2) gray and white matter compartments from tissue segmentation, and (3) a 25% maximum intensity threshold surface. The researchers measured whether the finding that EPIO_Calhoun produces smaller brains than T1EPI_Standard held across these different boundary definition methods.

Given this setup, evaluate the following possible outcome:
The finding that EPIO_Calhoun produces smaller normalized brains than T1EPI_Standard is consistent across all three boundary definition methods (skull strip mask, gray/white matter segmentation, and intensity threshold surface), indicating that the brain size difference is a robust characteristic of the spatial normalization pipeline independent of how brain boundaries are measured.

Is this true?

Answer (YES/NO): YES